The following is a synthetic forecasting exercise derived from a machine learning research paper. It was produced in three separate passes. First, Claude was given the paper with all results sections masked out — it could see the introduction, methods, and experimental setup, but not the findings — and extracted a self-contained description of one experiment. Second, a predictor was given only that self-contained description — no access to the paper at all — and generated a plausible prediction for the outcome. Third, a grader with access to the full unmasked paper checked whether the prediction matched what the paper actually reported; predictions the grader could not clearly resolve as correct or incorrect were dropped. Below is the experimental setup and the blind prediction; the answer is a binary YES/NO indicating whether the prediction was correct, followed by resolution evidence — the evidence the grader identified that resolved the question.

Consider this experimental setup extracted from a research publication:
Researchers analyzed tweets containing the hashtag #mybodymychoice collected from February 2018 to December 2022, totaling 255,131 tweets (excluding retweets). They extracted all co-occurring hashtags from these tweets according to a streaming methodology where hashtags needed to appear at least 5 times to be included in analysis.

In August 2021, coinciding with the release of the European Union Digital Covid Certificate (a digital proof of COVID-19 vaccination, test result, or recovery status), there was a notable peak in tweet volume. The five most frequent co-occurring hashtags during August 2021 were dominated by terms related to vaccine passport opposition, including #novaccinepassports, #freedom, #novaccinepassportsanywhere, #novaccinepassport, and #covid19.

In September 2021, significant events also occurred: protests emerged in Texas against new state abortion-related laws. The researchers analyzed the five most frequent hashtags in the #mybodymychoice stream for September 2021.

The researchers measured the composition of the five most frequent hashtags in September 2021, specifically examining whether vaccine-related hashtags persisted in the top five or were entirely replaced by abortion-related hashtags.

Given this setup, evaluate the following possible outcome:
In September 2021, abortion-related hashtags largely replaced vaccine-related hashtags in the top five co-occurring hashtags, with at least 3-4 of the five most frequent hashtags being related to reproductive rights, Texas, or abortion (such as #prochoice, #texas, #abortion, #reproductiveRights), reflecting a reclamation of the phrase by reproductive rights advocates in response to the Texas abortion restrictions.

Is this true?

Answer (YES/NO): YES